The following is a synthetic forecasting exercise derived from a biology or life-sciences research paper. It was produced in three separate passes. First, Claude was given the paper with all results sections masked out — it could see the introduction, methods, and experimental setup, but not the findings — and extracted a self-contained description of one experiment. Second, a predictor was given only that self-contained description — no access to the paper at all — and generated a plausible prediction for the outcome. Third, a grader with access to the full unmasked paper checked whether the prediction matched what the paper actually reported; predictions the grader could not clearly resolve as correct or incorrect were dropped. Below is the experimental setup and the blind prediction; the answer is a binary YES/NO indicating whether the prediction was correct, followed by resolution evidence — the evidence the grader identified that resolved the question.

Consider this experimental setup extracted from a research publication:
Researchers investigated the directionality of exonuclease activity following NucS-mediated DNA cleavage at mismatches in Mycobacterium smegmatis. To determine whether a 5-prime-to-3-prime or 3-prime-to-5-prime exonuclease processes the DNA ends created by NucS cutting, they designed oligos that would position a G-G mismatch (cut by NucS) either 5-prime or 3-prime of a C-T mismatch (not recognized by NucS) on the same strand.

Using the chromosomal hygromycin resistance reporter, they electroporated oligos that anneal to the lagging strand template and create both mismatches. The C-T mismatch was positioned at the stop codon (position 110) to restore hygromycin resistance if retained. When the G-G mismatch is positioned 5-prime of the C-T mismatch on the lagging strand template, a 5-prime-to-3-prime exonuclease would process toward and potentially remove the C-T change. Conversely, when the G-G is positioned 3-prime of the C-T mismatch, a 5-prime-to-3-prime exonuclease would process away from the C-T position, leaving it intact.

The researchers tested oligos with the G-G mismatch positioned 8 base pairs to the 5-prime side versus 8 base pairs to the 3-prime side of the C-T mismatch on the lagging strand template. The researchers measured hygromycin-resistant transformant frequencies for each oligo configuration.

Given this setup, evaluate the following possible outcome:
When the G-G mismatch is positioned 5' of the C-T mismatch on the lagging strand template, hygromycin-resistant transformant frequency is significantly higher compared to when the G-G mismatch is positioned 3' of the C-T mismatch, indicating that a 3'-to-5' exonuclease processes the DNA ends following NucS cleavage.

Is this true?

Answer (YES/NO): NO